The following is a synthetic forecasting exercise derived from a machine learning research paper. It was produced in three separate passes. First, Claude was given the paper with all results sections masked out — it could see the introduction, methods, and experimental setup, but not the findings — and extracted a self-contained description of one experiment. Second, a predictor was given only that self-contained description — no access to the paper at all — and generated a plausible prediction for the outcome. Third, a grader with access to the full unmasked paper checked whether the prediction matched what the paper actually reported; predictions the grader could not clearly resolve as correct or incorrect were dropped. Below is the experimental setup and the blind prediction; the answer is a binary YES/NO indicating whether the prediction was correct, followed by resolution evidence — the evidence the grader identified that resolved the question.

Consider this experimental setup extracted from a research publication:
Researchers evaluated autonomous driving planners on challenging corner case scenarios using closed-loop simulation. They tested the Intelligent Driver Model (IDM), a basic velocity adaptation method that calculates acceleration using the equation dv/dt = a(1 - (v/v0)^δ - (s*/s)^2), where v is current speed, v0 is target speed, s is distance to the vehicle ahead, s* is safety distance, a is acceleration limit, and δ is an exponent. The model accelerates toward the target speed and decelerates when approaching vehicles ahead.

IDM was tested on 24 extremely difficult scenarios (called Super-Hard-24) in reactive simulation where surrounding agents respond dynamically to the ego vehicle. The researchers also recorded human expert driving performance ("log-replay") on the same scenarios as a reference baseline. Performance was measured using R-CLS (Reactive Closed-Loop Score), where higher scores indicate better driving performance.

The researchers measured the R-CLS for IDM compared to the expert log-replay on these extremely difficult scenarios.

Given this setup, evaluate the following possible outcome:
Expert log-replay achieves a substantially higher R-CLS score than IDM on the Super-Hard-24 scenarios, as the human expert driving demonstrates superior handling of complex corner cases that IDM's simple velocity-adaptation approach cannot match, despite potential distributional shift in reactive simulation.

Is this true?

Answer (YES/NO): YES